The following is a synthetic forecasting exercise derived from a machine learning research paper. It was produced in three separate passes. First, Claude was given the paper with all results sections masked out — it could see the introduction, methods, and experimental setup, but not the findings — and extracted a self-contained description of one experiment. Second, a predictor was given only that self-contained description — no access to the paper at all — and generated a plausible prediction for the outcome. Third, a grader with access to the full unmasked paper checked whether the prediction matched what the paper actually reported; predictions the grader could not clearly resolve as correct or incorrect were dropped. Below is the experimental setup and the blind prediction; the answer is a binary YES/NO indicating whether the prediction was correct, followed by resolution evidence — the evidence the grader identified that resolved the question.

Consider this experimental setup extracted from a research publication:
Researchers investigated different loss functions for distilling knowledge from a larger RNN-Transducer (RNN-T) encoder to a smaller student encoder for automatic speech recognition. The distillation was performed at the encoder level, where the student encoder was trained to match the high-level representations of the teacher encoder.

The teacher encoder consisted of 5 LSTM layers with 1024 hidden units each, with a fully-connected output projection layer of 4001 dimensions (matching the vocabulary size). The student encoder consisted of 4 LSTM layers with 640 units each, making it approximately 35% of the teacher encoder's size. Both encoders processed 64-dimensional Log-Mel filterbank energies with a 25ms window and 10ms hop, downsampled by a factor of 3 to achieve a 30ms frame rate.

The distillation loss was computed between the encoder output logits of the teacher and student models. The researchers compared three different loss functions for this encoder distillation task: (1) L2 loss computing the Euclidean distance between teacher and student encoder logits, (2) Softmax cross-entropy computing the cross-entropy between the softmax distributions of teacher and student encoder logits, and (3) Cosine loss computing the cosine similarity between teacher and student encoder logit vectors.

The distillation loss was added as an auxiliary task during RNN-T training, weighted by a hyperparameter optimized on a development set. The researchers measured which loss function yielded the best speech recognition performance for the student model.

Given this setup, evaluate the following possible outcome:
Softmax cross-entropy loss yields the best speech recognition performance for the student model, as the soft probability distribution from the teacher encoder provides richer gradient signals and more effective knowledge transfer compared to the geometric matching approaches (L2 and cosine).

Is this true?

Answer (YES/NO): NO